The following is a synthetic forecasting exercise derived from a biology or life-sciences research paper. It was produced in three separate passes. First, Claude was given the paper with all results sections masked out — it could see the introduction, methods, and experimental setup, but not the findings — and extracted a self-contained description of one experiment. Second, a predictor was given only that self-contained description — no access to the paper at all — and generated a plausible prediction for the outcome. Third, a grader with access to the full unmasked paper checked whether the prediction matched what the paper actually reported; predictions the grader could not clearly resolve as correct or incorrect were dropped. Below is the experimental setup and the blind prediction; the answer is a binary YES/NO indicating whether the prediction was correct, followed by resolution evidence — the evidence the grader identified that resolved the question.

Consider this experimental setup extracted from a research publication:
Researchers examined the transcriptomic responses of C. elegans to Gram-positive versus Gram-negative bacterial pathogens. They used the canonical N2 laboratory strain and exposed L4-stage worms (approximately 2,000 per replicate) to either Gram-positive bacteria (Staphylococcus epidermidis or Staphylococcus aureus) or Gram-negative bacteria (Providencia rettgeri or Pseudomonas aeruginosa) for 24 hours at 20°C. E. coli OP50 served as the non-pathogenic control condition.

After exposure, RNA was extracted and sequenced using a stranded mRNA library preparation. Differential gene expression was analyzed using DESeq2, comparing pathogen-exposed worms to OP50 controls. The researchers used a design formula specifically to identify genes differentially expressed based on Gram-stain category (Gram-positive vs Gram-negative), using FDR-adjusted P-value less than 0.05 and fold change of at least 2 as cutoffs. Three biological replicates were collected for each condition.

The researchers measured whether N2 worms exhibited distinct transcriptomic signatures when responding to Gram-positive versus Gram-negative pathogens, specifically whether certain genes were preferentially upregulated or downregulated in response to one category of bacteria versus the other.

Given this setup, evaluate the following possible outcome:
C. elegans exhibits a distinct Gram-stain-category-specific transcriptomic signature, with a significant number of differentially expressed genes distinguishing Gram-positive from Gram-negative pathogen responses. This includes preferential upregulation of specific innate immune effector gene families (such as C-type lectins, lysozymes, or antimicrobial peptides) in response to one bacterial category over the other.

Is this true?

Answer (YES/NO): NO